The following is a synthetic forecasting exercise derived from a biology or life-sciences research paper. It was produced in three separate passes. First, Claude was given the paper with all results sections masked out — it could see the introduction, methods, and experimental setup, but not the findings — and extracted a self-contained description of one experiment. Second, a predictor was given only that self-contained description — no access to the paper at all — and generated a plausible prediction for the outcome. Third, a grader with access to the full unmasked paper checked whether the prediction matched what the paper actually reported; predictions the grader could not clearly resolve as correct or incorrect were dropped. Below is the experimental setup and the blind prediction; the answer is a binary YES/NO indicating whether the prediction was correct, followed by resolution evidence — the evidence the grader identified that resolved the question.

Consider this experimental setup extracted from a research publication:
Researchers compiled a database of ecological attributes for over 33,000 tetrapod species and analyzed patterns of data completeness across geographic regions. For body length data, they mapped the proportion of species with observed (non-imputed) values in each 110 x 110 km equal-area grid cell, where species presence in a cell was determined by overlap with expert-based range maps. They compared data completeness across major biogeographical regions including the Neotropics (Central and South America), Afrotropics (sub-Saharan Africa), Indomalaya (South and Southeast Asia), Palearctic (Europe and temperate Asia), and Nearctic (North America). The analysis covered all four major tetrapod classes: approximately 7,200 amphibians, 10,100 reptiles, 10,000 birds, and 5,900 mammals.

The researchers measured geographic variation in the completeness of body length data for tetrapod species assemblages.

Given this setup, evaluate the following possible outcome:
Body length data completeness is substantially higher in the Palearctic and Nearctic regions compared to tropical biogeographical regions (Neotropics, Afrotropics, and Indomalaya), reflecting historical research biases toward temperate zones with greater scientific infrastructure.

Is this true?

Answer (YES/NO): NO